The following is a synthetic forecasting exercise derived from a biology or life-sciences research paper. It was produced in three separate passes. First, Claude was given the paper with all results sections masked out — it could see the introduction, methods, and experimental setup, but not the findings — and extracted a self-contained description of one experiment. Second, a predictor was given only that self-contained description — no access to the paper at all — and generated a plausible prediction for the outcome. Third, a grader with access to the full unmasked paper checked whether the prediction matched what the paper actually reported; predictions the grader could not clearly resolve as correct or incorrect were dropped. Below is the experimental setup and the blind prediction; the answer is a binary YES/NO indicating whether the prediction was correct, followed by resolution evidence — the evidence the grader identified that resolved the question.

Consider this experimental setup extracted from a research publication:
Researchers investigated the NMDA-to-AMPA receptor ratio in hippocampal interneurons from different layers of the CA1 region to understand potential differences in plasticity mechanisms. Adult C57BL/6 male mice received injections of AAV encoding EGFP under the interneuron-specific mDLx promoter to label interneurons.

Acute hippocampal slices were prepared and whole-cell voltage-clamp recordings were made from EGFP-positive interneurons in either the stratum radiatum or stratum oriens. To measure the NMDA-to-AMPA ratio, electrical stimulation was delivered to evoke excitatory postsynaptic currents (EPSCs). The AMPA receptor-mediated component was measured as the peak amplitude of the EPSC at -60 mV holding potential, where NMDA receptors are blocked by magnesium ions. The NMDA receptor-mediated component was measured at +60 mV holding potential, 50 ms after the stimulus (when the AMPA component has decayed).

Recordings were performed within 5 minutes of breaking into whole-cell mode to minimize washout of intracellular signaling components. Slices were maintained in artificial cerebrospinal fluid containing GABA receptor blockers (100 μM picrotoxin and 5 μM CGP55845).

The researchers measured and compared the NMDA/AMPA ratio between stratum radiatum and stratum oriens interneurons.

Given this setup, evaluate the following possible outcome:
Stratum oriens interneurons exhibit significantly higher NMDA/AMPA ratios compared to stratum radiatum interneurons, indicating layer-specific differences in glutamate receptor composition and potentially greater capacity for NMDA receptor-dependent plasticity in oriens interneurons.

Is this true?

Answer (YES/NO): NO